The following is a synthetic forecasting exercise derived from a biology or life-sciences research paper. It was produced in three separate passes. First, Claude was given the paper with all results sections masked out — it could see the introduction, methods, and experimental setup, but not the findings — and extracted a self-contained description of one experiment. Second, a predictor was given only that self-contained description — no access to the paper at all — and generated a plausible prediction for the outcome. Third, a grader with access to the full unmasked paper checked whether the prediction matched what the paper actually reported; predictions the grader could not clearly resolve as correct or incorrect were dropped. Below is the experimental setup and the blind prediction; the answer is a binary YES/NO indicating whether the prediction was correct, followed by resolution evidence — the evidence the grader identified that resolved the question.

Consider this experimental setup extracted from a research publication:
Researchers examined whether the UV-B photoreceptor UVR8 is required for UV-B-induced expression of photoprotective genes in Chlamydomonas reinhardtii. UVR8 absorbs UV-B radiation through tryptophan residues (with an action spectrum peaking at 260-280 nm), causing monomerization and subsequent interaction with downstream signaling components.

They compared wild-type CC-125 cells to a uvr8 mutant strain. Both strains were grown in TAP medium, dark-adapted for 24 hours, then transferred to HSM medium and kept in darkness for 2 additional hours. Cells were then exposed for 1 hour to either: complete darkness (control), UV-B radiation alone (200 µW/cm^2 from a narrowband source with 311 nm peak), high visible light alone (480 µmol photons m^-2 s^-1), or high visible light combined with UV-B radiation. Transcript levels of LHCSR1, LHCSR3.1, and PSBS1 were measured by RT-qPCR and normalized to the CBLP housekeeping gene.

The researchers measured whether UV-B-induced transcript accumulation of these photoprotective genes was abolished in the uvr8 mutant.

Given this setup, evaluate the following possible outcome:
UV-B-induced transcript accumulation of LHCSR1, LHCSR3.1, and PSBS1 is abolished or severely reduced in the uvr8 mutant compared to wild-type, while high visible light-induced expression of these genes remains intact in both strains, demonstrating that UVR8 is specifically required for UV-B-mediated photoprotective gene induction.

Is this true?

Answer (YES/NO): YES